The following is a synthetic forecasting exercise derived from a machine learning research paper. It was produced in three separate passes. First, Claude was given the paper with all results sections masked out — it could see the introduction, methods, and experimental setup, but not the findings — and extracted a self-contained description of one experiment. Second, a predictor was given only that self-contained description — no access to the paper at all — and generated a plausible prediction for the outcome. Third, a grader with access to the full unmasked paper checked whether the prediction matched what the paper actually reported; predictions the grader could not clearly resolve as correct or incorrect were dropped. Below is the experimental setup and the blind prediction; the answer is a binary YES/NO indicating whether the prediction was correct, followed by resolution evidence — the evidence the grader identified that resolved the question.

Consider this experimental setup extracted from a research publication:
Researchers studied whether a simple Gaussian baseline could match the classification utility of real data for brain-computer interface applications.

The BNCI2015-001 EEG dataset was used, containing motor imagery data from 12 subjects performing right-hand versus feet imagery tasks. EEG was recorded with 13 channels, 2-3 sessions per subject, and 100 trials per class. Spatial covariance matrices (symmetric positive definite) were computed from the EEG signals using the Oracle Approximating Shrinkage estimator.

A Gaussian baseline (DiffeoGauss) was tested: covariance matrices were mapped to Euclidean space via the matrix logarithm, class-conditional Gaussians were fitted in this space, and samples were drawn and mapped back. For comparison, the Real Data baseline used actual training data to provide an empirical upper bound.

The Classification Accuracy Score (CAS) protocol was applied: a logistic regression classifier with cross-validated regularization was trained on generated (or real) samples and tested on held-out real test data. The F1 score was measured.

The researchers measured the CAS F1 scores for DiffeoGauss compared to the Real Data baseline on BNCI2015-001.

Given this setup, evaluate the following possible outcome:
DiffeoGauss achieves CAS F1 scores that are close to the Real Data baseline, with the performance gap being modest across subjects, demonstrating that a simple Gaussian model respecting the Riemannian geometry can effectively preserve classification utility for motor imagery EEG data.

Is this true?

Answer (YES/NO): YES